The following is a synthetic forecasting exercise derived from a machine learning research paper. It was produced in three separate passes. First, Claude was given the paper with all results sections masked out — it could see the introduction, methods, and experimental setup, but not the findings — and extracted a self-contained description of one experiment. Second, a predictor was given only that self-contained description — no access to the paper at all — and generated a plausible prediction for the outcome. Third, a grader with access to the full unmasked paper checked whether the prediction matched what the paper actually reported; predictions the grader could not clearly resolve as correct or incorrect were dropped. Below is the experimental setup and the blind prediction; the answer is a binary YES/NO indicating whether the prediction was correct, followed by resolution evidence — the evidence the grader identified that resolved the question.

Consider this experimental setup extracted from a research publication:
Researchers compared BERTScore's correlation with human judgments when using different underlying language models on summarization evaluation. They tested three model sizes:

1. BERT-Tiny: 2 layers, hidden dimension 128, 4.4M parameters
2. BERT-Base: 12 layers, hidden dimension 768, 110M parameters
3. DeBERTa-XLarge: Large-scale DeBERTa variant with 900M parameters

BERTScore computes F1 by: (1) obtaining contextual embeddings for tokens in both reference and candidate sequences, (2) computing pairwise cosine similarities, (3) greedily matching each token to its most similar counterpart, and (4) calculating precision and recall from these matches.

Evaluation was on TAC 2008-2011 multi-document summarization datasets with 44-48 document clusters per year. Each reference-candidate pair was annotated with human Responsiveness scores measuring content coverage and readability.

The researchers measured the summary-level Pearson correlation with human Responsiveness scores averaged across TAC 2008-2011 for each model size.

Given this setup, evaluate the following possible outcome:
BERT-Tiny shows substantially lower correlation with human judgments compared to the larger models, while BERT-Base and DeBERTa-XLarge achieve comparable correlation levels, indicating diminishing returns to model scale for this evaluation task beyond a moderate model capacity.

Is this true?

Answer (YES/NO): YES